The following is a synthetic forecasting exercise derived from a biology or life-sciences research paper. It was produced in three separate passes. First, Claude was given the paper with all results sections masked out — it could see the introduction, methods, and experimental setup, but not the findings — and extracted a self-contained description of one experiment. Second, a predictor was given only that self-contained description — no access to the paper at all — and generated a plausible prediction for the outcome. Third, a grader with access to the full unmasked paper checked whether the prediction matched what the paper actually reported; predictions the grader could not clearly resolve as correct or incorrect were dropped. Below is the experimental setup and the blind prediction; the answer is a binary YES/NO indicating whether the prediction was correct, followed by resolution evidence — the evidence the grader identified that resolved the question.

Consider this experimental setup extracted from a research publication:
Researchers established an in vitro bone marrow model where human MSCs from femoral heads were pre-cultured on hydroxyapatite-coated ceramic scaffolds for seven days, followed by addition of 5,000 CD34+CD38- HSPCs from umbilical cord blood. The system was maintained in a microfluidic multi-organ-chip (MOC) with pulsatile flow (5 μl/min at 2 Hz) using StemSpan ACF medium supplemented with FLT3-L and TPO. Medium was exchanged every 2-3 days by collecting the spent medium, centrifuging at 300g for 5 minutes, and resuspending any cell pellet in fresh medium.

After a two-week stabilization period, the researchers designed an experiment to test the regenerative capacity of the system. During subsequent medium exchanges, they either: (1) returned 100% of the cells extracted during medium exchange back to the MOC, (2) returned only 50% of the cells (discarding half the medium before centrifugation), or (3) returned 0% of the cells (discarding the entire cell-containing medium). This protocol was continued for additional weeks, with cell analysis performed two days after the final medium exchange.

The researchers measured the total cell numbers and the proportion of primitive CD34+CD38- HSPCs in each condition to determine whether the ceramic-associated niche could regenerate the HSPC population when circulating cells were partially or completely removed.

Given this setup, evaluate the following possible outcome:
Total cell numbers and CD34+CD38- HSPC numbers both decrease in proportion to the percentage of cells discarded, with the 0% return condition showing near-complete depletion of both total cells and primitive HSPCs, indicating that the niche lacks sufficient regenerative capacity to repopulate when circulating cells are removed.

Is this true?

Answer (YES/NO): NO